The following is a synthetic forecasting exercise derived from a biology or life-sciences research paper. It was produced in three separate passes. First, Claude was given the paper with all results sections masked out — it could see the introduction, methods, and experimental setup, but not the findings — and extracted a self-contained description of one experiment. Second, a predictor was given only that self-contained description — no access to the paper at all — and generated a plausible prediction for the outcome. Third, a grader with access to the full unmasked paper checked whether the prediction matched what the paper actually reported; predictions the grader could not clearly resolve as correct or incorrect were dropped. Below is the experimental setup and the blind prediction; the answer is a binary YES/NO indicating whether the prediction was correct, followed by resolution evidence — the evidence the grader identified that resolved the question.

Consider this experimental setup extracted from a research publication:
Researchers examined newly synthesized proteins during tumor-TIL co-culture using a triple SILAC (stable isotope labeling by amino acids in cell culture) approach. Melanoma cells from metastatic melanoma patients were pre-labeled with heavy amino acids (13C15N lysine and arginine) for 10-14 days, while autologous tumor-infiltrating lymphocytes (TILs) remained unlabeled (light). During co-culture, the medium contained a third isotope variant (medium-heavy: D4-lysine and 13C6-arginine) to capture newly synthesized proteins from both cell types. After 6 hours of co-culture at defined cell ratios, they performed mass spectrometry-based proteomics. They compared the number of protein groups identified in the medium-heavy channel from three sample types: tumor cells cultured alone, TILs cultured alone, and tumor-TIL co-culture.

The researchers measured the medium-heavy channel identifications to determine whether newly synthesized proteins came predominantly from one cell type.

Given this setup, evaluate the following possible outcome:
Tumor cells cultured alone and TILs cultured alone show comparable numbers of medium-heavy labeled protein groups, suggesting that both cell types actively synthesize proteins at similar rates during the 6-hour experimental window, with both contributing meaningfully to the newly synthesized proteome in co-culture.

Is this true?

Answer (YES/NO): NO